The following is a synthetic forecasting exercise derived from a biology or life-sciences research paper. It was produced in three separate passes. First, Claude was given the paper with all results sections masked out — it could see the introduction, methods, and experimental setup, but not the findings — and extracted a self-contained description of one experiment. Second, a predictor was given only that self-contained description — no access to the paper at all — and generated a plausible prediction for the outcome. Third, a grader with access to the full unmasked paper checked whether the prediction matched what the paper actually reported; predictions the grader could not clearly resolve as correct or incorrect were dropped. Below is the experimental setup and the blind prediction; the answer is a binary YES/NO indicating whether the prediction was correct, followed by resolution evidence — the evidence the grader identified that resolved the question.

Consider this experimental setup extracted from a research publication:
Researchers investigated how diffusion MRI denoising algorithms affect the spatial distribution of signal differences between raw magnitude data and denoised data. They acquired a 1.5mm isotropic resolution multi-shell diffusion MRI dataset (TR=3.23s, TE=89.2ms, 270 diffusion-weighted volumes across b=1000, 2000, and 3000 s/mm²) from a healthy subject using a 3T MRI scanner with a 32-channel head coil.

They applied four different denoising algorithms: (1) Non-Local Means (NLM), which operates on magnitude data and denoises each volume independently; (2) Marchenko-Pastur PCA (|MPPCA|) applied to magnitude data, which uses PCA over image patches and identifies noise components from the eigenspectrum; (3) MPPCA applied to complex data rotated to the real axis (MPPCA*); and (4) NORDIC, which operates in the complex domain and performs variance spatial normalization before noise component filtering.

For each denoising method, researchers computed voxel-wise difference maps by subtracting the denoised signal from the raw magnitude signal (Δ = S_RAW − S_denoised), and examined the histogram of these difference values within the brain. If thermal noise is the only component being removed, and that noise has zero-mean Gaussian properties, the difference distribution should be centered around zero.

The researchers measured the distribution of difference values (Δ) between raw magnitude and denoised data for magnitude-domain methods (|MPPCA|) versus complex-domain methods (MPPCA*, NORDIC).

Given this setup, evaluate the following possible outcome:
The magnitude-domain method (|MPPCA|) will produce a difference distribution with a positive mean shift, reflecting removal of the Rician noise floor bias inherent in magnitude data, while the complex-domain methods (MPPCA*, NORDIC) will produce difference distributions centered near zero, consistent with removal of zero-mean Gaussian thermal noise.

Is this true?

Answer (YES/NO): NO